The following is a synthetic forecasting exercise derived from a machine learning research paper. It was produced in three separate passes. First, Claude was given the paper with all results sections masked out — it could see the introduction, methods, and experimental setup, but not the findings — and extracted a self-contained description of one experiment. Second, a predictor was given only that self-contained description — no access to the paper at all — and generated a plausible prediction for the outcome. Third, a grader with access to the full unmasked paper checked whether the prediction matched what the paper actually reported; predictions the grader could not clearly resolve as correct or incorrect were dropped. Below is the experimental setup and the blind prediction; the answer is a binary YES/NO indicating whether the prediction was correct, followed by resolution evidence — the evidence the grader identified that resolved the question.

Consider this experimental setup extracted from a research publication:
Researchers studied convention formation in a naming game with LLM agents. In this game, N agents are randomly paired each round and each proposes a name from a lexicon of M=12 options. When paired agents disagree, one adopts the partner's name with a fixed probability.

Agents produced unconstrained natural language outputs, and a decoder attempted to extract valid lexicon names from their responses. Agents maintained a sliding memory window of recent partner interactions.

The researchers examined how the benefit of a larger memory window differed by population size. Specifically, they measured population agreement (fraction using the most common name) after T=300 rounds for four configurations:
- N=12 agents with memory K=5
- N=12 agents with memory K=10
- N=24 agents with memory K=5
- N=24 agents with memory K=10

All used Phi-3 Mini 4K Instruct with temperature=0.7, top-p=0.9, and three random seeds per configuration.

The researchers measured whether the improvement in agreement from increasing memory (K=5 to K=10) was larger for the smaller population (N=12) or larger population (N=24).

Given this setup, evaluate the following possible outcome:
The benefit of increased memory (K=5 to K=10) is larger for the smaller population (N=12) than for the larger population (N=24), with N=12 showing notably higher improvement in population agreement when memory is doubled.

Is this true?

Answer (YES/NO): YES